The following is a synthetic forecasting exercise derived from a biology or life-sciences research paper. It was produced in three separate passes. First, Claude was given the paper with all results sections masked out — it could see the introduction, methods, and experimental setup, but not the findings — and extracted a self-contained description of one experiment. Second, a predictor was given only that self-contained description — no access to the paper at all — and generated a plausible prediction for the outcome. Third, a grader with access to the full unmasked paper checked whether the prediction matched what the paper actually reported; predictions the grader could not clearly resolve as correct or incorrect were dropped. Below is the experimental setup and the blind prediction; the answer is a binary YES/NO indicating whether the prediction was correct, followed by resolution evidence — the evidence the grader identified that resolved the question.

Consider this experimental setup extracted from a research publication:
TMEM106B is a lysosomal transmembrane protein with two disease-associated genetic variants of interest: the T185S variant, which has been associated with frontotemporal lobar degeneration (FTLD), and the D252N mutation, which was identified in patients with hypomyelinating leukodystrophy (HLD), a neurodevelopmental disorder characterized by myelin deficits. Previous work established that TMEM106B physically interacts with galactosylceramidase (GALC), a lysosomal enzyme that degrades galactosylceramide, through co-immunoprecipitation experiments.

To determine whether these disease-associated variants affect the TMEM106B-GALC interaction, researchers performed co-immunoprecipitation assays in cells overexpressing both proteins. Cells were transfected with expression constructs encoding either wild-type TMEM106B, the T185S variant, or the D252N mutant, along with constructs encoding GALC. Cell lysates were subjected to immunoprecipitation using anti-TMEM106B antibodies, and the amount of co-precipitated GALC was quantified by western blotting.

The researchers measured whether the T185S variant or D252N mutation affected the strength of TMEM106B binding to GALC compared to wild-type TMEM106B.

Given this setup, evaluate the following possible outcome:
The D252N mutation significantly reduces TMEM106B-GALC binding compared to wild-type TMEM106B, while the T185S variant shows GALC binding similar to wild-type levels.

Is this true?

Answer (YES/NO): NO